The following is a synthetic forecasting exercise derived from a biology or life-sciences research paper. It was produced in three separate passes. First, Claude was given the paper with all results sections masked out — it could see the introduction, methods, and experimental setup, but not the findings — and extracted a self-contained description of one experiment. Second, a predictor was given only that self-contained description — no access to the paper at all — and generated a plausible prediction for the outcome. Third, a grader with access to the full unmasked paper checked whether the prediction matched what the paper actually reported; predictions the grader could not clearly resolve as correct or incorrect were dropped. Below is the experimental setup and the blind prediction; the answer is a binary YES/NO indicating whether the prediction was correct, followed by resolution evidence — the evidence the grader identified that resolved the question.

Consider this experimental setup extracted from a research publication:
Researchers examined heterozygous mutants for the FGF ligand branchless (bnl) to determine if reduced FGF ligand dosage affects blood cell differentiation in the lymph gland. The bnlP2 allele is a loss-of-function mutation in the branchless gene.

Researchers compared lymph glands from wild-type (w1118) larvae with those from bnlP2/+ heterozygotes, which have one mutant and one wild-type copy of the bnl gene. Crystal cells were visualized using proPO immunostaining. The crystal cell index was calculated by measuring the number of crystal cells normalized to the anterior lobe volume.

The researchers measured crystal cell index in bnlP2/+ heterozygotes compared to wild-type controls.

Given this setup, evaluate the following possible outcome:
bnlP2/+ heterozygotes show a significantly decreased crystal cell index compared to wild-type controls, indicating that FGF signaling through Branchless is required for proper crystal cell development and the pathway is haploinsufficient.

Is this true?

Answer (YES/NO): NO